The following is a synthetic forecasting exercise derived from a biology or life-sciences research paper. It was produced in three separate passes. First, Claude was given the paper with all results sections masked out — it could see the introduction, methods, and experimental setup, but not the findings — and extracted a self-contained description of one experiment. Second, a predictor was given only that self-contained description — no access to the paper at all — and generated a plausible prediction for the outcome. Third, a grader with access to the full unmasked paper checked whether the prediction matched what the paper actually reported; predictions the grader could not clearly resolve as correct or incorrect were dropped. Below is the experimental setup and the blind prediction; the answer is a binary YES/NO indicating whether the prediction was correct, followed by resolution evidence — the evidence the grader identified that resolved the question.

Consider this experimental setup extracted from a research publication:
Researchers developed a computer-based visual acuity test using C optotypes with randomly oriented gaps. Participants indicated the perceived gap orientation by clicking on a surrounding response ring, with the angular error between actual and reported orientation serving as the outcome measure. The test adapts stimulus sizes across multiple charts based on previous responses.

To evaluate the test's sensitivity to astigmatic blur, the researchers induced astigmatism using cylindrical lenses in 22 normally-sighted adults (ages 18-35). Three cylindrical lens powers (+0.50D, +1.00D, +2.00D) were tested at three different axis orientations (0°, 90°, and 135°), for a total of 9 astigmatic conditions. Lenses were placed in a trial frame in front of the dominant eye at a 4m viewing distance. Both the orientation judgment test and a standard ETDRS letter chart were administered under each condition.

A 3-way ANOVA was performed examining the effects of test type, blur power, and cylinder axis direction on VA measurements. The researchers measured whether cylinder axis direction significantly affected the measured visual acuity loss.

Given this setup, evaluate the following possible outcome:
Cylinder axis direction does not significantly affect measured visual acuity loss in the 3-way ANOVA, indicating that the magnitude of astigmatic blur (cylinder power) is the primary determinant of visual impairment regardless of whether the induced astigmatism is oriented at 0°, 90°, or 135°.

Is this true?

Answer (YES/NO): NO